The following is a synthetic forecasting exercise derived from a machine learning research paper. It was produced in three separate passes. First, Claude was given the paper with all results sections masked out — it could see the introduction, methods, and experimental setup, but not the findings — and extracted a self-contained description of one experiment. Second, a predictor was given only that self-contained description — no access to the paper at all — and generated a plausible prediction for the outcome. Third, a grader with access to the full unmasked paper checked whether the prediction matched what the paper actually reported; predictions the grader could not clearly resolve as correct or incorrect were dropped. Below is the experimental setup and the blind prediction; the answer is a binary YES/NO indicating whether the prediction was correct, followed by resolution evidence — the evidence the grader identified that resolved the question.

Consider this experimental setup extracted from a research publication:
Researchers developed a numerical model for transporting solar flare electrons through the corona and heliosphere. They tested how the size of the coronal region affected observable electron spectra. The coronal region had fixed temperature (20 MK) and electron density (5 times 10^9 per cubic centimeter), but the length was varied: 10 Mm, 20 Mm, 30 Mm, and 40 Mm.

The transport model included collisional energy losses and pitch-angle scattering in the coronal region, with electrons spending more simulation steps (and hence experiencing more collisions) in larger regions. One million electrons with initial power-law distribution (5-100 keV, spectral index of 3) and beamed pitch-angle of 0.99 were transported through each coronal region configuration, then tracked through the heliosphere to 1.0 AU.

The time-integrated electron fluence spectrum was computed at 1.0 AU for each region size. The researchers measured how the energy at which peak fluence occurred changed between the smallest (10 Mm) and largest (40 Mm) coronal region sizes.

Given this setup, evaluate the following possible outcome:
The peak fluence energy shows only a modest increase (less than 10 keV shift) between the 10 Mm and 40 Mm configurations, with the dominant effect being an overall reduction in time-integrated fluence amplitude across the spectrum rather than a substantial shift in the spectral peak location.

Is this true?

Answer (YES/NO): NO